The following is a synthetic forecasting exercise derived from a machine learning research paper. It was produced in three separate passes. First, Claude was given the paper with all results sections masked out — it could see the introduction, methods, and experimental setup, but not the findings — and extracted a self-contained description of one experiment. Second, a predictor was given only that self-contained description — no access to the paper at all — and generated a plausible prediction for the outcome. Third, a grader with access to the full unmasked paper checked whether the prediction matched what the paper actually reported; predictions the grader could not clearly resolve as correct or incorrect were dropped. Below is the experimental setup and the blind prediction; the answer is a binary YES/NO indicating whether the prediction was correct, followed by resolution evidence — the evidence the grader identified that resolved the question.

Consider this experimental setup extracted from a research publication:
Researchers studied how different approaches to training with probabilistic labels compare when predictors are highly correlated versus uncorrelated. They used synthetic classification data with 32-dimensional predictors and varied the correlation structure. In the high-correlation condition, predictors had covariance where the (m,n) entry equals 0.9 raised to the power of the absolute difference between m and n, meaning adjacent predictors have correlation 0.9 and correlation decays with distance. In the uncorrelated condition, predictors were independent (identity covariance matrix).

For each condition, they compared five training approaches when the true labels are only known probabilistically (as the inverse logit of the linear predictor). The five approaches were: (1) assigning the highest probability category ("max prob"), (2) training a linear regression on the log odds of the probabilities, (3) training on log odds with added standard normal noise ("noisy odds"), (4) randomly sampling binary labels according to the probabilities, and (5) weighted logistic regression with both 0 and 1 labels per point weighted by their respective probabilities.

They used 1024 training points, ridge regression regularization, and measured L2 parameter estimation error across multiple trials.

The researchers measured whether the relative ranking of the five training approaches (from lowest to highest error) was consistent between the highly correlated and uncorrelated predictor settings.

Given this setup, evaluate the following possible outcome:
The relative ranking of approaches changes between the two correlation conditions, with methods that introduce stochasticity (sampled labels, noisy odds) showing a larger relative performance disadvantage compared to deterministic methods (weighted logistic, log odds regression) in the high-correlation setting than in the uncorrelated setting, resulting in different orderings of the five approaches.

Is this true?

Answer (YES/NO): NO